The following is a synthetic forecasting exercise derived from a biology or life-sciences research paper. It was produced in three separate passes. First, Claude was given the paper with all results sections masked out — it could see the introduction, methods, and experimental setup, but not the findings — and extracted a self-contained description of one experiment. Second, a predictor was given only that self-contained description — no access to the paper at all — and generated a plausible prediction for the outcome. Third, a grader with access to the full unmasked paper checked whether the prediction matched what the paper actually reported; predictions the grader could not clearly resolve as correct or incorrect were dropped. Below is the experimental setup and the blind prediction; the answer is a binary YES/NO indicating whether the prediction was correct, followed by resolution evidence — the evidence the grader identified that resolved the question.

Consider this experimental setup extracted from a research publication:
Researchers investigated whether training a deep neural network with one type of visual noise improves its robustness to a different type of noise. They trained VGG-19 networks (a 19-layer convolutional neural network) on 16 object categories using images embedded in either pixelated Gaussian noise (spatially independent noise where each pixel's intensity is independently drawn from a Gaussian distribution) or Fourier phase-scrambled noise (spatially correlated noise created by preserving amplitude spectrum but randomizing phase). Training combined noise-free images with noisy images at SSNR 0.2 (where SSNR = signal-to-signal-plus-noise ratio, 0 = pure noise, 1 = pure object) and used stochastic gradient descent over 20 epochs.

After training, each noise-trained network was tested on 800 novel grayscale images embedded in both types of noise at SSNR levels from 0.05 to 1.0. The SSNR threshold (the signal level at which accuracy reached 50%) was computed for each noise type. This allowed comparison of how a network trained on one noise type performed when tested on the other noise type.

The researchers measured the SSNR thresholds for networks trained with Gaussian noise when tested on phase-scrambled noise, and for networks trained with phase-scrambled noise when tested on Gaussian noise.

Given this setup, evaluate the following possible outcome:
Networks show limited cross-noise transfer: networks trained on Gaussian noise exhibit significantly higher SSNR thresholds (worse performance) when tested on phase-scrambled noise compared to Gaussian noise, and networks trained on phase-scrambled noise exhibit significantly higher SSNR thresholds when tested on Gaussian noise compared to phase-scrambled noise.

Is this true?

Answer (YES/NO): YES